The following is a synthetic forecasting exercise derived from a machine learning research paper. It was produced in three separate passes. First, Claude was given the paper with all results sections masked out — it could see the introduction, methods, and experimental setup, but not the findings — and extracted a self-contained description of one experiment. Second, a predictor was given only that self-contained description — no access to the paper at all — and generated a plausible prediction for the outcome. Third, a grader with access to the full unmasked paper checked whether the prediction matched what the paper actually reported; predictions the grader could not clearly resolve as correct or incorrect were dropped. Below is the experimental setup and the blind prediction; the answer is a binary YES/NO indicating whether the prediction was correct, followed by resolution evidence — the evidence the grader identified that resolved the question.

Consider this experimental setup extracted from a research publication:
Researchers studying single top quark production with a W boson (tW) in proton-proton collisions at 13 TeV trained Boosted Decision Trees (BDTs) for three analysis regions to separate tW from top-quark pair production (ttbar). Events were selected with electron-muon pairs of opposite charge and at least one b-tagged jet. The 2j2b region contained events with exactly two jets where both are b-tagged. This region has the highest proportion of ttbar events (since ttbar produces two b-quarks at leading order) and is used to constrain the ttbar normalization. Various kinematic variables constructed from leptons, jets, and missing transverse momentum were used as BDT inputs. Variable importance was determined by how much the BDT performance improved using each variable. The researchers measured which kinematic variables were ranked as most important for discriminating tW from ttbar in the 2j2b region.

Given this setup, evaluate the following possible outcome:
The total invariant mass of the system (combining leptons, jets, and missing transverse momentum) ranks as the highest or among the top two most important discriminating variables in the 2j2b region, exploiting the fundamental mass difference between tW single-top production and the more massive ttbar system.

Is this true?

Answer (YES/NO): NO